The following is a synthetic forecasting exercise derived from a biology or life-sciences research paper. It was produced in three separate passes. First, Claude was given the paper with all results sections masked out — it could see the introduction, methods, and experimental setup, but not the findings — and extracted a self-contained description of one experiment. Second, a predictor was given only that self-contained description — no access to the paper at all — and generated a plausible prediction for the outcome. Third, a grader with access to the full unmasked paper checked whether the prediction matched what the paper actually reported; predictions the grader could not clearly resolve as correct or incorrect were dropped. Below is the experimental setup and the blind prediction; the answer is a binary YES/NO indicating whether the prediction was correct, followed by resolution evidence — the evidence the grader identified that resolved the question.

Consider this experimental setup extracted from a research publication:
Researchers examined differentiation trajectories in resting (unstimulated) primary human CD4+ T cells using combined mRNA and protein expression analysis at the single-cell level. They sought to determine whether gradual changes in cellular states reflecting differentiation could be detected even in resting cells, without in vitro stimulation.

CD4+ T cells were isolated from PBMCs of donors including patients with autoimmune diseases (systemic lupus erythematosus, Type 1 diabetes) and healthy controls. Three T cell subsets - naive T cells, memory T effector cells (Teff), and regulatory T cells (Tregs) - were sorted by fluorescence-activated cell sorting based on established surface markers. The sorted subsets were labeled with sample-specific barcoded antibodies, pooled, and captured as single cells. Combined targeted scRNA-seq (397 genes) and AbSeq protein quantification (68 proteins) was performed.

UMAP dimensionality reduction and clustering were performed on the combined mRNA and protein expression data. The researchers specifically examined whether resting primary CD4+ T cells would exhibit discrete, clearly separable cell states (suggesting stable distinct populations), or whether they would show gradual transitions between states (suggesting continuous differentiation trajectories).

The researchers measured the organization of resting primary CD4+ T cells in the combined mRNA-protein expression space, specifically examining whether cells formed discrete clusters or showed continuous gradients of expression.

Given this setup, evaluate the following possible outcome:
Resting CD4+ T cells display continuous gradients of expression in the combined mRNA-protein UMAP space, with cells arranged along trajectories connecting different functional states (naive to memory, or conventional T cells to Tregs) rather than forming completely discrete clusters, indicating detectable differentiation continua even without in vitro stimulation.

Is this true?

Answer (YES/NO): YES